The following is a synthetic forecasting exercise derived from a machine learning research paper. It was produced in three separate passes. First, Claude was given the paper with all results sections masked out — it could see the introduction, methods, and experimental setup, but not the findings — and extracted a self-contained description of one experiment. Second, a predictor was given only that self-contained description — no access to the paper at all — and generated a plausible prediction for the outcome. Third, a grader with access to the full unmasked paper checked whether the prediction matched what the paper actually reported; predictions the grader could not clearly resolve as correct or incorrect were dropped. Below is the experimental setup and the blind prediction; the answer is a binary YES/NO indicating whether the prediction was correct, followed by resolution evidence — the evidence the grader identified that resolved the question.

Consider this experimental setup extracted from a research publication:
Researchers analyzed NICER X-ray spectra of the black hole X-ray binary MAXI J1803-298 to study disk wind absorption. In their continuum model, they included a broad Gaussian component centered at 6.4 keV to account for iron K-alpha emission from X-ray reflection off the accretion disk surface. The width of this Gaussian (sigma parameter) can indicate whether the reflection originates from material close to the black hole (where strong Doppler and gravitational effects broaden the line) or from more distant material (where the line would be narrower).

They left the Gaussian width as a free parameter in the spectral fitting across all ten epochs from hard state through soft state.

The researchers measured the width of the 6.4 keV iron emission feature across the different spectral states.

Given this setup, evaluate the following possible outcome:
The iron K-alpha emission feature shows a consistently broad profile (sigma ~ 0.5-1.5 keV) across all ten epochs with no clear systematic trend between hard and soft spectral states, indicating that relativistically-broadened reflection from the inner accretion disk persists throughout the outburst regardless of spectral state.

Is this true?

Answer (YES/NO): YES